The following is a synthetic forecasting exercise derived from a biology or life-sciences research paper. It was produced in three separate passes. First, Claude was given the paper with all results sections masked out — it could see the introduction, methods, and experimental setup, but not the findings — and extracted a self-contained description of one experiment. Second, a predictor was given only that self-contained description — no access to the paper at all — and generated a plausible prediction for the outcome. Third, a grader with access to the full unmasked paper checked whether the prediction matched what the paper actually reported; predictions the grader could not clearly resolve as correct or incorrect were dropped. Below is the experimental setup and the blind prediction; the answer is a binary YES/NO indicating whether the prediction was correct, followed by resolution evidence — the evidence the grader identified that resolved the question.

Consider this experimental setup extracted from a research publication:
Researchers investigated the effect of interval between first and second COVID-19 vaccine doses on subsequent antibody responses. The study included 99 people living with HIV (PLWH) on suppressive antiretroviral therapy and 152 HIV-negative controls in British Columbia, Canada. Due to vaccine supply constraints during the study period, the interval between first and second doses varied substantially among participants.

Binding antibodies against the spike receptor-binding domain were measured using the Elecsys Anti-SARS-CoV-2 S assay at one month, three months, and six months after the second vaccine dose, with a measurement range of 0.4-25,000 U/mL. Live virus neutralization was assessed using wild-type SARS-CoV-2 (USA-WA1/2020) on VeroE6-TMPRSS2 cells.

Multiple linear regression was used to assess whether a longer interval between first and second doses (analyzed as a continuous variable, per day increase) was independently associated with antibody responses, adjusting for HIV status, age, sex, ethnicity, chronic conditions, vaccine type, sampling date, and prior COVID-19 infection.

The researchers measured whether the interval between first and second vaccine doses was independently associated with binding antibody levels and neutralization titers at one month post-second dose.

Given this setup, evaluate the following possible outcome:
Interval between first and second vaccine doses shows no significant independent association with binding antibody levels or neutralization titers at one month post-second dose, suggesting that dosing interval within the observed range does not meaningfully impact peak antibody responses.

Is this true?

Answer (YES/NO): NO